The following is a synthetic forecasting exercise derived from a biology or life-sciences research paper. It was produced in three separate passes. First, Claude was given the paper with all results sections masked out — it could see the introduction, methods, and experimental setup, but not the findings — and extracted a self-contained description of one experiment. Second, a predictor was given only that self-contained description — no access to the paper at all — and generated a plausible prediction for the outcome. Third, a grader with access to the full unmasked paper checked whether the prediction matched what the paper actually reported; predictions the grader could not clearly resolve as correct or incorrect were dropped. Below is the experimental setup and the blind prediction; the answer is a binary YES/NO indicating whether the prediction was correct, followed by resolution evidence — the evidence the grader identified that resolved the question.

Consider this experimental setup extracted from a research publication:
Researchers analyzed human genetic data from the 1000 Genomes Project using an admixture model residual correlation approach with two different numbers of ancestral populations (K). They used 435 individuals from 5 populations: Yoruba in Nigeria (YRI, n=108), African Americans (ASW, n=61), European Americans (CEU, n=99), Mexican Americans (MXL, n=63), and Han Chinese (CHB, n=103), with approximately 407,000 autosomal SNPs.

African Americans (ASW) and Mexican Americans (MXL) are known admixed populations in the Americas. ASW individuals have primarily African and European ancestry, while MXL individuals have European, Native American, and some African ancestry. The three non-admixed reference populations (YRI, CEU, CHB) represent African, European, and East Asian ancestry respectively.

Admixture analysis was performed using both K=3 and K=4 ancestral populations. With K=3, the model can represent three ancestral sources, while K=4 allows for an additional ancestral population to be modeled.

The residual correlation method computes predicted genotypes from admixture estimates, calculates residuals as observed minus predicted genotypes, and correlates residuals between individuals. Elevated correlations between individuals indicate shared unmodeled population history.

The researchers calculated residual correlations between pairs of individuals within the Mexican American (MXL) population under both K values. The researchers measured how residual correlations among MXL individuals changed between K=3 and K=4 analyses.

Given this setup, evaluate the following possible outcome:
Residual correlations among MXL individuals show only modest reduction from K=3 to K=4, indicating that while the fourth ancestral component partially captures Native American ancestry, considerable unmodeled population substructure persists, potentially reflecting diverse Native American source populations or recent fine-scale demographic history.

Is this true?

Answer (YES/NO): NO